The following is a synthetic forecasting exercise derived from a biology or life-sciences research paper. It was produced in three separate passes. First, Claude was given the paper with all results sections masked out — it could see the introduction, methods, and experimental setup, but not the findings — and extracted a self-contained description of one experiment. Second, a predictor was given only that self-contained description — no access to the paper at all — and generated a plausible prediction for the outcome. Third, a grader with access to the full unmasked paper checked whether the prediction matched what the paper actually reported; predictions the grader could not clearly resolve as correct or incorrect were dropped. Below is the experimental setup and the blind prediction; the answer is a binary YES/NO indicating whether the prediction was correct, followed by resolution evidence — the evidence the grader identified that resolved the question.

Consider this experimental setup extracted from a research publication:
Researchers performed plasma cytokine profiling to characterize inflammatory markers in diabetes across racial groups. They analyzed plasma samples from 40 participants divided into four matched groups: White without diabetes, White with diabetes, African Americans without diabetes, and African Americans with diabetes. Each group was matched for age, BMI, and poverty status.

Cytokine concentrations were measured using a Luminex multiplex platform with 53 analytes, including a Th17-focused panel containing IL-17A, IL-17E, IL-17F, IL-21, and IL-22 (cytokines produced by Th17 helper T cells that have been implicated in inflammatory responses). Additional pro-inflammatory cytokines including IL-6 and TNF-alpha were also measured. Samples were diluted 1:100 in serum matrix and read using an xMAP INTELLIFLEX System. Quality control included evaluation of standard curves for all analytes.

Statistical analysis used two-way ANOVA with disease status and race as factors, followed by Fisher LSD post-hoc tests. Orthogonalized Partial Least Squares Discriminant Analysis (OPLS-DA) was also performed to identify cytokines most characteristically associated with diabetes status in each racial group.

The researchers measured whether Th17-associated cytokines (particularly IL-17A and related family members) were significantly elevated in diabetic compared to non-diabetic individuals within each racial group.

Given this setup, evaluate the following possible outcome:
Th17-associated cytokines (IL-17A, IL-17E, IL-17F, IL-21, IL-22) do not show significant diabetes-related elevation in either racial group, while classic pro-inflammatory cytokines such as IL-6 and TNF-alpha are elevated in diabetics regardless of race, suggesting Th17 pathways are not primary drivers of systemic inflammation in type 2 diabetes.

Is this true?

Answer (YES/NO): NO